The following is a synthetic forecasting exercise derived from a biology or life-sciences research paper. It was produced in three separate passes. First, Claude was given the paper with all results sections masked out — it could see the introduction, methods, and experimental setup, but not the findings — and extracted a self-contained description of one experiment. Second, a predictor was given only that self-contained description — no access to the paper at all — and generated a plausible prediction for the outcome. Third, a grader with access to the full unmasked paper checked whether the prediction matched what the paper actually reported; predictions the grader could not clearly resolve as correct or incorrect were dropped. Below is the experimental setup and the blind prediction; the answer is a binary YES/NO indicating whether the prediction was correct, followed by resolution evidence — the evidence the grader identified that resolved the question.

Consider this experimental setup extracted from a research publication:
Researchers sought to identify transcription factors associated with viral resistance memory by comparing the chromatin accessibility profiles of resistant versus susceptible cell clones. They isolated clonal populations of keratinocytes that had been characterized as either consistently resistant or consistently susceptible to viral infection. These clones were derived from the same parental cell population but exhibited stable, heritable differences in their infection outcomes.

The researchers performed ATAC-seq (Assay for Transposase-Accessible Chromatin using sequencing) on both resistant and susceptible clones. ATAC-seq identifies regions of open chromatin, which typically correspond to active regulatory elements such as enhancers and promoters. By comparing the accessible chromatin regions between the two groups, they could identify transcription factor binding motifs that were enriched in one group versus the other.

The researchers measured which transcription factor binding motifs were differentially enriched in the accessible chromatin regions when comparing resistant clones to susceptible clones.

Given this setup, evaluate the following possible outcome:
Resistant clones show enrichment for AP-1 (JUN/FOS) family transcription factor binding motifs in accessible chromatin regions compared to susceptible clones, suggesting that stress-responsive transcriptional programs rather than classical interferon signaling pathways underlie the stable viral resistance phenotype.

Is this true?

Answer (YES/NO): YES